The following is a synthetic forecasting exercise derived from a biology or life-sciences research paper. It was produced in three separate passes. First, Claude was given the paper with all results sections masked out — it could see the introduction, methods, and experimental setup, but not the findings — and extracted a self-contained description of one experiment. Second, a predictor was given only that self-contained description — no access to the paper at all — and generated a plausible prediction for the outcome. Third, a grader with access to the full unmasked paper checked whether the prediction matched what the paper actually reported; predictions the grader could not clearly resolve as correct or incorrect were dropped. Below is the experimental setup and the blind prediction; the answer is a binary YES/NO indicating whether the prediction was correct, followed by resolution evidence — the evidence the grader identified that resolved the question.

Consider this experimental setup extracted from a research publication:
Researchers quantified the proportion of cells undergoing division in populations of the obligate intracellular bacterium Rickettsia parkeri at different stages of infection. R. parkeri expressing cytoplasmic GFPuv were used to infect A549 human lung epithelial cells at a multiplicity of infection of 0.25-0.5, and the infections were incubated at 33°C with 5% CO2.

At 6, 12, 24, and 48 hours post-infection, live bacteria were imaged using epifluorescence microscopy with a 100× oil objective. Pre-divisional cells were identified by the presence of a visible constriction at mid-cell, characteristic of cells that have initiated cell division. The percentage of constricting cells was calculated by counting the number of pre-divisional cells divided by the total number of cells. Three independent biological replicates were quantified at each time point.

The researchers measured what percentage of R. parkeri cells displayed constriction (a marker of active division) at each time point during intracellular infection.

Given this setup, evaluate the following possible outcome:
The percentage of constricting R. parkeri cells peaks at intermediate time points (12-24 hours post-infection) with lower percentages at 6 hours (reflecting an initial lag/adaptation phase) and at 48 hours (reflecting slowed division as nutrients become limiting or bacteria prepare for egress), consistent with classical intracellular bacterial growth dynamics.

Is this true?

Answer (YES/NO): NO